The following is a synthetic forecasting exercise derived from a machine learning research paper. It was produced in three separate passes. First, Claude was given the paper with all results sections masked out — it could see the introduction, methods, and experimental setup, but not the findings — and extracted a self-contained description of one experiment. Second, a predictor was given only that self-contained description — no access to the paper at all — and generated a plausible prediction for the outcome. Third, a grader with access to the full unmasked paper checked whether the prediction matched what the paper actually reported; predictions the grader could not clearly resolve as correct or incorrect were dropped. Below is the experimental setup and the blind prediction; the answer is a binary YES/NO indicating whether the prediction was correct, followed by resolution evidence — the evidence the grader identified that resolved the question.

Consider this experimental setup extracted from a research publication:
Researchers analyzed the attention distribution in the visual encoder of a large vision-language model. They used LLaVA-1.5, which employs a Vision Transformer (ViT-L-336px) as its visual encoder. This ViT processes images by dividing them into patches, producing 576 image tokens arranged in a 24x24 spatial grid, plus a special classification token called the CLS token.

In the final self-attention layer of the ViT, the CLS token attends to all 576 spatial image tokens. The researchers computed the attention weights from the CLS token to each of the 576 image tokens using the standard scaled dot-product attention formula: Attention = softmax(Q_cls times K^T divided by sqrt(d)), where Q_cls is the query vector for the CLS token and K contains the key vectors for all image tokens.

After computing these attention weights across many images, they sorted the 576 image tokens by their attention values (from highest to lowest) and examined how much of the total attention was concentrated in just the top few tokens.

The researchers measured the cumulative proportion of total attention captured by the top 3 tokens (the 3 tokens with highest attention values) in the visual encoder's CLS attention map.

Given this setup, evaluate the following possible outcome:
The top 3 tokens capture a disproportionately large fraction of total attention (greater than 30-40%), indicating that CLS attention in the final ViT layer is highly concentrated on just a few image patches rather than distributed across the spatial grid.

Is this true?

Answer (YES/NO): YES